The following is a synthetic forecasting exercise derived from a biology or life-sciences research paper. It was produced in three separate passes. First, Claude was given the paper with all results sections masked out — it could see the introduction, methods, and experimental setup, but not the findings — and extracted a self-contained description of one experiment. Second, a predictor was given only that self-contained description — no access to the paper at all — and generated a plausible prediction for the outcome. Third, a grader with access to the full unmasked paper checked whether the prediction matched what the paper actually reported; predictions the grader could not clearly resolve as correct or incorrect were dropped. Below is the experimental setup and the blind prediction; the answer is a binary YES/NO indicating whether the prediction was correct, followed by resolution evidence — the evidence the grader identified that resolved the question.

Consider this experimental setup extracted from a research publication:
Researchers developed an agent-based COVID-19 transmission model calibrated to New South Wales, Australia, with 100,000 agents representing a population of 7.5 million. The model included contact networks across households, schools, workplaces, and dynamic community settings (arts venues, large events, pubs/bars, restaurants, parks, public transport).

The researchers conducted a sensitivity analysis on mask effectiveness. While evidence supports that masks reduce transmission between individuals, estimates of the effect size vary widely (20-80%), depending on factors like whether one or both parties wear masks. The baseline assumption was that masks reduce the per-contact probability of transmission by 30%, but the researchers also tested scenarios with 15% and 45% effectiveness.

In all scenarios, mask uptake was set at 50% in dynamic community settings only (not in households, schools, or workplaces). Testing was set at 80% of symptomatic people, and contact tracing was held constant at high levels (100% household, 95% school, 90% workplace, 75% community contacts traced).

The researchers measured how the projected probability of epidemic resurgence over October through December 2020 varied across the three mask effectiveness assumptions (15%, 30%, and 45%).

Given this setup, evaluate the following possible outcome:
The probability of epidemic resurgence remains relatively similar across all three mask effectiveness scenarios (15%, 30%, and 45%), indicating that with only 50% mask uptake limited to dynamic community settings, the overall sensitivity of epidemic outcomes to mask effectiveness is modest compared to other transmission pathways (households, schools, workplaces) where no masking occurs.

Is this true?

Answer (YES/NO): YES